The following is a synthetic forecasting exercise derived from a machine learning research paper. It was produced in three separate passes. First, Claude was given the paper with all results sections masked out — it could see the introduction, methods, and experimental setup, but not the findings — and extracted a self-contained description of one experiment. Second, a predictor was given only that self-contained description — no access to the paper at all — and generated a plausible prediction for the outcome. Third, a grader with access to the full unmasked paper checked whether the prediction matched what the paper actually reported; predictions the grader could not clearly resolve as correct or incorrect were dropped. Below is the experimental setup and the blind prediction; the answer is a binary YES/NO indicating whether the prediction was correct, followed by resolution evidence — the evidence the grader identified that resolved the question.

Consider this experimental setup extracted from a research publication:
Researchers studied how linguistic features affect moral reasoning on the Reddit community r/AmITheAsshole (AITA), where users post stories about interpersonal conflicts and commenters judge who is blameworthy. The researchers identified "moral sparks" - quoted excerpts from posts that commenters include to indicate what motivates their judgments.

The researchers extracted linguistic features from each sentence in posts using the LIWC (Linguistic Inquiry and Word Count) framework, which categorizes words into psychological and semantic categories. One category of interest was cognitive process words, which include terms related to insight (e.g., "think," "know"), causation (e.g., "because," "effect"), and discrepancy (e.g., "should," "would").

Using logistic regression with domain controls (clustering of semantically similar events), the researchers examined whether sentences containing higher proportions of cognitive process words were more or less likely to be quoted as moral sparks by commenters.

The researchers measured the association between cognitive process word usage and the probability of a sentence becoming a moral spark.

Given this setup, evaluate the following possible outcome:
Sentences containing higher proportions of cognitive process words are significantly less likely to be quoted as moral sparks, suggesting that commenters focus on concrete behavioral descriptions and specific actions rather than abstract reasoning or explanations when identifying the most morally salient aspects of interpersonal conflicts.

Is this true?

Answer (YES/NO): NO